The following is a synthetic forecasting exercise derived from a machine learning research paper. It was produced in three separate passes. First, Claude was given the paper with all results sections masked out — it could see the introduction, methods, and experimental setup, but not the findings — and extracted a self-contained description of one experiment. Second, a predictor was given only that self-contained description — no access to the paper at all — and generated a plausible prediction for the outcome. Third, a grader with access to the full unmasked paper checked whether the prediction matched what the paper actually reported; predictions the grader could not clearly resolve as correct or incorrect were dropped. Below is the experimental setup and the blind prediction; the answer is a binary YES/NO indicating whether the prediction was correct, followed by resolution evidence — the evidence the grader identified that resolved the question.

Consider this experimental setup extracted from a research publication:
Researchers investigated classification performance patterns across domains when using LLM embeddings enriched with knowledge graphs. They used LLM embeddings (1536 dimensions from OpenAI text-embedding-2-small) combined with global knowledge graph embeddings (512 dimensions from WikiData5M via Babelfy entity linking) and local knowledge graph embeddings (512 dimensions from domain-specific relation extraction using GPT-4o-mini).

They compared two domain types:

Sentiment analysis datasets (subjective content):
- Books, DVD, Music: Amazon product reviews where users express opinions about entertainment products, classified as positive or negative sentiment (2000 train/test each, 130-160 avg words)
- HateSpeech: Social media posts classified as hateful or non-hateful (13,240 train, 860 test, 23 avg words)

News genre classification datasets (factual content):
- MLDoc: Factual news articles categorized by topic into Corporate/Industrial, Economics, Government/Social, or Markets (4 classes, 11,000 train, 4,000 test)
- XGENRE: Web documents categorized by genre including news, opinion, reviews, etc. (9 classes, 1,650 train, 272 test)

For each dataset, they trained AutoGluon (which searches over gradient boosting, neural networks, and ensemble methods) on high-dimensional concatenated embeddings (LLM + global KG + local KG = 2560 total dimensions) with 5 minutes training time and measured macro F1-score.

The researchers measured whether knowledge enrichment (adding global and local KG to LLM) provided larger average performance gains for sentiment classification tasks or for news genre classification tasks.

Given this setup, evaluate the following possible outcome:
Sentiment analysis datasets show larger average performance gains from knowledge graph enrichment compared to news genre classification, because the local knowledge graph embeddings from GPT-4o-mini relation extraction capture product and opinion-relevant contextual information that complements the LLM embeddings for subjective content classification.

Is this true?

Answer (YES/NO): NO